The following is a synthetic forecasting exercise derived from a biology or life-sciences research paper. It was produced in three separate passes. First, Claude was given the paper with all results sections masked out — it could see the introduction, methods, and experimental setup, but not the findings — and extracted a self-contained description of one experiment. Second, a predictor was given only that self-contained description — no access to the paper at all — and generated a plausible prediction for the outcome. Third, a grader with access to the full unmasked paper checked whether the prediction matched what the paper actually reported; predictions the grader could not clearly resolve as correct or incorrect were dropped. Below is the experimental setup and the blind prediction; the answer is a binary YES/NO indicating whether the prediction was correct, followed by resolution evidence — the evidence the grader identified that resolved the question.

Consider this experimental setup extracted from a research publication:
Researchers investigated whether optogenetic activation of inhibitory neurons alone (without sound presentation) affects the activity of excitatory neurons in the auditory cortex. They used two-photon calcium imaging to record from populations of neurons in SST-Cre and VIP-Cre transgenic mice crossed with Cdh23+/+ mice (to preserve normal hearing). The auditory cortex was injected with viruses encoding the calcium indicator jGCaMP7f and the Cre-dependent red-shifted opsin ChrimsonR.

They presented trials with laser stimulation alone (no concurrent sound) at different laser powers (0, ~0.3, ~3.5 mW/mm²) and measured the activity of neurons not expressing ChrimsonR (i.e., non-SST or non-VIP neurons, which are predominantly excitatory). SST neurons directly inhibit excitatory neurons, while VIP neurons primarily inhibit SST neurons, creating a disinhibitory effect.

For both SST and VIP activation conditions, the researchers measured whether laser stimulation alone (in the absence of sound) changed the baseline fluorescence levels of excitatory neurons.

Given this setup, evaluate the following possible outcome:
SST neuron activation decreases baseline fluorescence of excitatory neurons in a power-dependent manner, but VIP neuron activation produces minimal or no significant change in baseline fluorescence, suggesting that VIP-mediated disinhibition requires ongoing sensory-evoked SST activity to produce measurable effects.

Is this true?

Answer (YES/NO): NO